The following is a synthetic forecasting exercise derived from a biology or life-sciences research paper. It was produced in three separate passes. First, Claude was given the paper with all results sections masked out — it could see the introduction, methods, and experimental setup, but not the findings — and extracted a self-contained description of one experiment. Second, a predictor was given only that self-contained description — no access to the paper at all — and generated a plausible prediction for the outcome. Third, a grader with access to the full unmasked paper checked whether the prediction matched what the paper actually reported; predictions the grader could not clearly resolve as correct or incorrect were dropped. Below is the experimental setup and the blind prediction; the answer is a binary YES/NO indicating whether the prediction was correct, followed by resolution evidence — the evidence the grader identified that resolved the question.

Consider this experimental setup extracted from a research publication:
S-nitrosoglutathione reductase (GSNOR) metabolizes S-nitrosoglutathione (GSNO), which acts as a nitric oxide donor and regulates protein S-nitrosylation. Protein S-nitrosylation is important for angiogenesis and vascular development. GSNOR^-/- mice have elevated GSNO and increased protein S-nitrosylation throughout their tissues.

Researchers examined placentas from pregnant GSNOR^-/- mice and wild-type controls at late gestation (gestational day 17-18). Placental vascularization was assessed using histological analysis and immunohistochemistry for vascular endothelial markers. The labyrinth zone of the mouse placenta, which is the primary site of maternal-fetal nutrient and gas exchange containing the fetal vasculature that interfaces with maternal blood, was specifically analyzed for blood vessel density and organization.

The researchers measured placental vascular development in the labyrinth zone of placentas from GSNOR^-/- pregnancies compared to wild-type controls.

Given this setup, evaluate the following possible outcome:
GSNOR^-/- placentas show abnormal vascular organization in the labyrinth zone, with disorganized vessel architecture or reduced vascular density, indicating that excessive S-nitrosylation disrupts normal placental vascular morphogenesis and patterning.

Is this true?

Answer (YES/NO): YES